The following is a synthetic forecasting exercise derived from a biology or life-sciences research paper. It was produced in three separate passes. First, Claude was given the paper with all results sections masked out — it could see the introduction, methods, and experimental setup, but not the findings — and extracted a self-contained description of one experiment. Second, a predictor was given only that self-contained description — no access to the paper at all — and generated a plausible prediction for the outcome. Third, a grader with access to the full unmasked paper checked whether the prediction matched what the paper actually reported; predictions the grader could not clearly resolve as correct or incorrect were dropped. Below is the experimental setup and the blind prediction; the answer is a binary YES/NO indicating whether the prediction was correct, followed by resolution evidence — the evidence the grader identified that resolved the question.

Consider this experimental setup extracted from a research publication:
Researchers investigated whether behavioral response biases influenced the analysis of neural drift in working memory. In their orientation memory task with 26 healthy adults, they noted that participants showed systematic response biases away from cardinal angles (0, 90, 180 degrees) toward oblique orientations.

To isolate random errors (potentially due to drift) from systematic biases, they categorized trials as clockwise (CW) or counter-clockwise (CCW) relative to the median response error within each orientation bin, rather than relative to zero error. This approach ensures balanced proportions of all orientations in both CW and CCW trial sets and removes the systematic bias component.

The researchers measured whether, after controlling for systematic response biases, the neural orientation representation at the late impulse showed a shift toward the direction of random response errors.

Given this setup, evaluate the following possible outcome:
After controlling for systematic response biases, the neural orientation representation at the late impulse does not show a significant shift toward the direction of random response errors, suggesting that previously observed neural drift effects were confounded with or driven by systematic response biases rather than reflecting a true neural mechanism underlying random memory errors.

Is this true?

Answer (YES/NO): NO